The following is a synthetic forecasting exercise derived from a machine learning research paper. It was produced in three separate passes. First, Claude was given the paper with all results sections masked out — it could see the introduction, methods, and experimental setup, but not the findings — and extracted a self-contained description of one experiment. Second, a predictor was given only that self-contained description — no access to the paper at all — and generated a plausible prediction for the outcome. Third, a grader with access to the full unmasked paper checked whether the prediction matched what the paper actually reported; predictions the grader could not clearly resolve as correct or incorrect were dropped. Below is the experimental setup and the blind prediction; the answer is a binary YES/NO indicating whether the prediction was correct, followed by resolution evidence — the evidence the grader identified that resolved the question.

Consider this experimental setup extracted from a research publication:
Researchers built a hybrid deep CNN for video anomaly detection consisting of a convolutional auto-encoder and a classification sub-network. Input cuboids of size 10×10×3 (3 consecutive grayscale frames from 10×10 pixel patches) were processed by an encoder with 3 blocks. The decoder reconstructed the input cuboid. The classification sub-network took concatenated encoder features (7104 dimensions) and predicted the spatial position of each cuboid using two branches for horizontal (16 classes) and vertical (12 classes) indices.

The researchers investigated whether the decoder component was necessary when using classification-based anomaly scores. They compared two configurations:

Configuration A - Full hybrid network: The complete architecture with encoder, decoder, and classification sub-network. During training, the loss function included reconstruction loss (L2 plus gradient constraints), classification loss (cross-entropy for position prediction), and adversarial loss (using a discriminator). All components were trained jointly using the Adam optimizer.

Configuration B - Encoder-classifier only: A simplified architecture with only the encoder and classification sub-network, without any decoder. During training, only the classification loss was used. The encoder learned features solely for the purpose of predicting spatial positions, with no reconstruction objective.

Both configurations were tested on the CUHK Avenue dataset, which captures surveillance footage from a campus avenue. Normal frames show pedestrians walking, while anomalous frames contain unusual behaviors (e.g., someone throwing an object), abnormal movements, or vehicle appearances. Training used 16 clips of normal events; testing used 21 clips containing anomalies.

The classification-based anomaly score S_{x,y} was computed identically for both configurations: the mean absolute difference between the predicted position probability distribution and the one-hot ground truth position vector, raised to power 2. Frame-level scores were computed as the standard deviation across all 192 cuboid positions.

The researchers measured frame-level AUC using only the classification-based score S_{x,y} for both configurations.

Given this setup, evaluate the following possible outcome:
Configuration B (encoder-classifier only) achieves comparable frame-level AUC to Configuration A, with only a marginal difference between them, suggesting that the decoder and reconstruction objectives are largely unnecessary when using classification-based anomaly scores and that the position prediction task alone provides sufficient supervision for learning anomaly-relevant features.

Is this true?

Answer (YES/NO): YES